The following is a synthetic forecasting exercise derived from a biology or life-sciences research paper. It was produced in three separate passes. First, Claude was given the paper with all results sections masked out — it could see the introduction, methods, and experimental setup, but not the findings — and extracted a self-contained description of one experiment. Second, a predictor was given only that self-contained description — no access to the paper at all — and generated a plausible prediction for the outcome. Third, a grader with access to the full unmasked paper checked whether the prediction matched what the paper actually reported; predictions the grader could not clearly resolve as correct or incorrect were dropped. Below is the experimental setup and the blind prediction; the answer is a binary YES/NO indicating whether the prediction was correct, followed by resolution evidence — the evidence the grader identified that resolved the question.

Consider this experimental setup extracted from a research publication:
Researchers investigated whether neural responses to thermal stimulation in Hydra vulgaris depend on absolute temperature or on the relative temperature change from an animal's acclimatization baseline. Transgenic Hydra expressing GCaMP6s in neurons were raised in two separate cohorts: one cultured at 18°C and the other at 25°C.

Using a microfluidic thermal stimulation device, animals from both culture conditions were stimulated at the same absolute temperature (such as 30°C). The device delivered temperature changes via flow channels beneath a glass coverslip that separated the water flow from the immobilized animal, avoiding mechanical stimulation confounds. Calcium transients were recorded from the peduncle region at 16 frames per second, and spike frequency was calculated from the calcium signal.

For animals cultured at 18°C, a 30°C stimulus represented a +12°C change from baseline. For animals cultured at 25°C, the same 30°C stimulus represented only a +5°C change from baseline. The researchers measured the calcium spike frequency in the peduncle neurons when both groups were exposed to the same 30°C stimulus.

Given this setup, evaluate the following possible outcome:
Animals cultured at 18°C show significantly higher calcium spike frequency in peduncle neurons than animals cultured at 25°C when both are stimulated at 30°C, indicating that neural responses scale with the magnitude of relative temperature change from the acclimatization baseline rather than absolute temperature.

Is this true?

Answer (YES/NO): NO